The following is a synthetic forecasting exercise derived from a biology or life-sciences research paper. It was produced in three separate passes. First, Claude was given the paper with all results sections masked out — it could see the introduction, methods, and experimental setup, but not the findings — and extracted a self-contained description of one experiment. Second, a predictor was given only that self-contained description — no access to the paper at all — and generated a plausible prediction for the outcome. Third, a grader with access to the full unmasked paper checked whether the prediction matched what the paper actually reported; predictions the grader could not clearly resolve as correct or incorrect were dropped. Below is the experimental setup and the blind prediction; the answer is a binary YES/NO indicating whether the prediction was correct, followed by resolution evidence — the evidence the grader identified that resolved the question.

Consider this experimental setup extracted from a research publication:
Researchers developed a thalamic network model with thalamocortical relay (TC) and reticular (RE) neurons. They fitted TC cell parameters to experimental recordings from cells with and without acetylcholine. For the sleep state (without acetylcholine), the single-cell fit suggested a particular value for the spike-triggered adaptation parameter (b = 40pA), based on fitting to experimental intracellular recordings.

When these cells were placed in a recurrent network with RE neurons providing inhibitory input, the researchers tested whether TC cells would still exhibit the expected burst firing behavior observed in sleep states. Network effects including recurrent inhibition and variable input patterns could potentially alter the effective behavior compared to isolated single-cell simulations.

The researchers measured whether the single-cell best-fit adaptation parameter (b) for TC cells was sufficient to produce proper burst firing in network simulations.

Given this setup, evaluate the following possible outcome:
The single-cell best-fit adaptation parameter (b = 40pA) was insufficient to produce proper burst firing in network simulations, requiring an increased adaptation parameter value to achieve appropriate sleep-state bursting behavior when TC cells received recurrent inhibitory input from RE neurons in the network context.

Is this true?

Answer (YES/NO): YES